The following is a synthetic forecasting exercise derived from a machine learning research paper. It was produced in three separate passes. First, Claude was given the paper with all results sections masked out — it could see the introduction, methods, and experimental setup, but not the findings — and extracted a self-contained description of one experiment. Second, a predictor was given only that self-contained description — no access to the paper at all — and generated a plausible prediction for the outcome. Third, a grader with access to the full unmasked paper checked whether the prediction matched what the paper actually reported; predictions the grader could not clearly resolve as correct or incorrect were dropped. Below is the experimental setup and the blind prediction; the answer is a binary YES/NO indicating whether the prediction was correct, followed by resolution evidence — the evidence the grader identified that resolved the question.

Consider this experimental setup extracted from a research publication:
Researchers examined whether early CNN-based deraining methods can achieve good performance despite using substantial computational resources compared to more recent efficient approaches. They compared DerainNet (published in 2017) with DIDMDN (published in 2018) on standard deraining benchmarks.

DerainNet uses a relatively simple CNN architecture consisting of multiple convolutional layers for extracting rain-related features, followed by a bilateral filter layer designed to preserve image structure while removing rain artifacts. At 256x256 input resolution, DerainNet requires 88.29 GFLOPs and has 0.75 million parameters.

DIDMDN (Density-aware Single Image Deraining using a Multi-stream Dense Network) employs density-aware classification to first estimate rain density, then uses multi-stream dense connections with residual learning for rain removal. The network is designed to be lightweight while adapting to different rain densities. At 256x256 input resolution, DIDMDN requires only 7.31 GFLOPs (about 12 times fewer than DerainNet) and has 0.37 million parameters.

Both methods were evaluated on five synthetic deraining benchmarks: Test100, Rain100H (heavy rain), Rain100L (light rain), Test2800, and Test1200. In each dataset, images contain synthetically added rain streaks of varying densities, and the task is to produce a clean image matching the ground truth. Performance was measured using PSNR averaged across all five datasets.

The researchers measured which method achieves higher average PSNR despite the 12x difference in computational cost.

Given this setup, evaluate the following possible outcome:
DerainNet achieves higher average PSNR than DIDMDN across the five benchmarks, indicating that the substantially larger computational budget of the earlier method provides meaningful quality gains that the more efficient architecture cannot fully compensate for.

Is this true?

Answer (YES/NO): NO